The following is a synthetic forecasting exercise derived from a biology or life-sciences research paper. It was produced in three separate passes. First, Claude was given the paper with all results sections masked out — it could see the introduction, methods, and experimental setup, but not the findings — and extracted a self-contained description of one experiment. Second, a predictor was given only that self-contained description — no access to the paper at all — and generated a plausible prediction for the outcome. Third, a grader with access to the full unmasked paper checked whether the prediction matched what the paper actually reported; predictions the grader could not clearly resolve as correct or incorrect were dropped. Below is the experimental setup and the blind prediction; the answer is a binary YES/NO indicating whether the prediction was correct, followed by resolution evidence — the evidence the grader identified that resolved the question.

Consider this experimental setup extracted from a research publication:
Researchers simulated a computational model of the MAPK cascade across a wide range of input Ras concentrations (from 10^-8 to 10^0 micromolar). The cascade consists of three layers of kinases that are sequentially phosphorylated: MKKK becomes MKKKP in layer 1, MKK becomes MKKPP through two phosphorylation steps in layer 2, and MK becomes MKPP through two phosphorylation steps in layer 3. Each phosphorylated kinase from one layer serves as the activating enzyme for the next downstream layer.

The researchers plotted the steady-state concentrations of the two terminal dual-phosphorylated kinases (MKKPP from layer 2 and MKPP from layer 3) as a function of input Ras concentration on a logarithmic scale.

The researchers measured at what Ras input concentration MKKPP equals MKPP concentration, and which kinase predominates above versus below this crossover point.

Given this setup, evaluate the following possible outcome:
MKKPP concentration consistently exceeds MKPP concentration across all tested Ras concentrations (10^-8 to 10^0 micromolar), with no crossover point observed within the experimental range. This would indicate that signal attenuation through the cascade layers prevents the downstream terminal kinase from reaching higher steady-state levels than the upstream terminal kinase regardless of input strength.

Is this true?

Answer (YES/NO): NO